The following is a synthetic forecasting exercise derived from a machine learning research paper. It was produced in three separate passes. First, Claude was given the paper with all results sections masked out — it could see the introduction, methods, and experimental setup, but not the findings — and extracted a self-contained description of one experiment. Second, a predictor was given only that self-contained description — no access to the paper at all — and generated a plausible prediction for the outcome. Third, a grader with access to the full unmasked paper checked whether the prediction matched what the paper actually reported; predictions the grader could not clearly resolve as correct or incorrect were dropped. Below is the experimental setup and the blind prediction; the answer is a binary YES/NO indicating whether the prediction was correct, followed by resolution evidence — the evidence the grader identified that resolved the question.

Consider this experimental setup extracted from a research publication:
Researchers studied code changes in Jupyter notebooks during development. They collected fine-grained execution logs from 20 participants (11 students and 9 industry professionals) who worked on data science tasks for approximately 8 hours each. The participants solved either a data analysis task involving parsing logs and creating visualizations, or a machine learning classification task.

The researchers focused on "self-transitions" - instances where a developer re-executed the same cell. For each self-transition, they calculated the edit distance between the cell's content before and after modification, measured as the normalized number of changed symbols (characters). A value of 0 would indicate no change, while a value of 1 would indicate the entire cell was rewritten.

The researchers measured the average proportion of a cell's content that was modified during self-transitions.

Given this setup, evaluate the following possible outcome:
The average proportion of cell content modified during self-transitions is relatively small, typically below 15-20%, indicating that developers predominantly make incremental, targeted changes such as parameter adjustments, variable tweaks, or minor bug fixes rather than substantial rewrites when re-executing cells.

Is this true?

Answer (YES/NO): YES